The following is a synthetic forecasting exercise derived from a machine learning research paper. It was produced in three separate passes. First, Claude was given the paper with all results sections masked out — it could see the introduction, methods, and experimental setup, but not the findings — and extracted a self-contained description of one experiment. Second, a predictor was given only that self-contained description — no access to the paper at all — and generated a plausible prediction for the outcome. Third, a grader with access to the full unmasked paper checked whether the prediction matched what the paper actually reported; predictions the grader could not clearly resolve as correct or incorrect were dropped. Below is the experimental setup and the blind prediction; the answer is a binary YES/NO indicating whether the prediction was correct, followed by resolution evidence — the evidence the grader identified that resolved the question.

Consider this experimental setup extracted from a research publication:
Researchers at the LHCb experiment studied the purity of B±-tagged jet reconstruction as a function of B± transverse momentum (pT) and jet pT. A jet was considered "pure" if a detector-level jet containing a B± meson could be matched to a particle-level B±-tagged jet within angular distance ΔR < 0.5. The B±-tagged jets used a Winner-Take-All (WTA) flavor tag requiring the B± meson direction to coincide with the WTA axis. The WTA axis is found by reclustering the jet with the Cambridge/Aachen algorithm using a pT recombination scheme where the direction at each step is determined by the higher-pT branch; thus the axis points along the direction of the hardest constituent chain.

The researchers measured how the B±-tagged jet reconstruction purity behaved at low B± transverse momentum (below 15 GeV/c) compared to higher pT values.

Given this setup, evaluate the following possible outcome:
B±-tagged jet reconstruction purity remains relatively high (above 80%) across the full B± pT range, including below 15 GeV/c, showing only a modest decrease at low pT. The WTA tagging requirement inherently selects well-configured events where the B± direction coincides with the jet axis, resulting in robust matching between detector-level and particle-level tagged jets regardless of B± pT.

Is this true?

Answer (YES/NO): NO